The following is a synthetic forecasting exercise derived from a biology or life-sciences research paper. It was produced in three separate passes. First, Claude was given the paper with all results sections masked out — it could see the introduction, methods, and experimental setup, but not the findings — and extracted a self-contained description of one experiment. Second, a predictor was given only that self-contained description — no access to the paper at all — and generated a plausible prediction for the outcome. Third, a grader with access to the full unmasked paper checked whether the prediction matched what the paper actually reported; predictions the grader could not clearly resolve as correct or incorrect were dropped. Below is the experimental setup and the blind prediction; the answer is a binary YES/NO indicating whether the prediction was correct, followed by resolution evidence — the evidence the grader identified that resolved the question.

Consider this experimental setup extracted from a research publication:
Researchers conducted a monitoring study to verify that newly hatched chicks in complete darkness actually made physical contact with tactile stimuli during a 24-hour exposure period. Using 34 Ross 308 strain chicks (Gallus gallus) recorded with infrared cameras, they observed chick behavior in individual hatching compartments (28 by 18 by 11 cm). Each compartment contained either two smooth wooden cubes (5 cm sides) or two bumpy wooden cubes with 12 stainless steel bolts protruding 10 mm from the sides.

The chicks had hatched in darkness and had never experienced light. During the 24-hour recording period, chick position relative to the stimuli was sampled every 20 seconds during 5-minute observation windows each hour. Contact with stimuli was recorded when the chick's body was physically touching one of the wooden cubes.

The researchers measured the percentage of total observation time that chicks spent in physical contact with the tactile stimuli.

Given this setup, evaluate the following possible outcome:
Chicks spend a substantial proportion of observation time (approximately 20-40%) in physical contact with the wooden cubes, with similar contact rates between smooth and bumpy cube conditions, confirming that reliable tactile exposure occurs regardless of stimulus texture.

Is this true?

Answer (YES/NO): NO